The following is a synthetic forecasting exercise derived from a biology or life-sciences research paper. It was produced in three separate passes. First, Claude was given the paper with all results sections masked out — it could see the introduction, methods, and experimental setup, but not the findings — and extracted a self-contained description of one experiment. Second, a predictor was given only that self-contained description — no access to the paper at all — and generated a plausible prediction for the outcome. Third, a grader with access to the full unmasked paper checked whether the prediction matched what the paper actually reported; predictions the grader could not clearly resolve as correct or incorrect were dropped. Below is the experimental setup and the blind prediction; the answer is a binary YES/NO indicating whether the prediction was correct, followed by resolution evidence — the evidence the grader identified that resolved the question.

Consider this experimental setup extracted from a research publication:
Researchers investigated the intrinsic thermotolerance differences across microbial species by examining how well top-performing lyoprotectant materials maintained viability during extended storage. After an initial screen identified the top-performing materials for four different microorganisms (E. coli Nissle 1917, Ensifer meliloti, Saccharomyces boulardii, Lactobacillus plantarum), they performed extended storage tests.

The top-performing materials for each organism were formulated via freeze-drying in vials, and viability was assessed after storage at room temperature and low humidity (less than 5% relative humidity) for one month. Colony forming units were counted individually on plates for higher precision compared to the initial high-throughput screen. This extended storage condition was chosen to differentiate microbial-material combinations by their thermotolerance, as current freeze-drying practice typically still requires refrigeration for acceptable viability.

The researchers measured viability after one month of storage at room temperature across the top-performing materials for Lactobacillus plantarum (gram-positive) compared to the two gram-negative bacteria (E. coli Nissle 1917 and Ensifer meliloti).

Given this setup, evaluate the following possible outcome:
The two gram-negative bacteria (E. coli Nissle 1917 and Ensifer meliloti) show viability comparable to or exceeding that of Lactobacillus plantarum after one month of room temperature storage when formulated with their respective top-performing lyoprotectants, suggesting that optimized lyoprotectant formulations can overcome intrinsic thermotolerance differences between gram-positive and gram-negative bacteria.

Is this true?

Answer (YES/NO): NO